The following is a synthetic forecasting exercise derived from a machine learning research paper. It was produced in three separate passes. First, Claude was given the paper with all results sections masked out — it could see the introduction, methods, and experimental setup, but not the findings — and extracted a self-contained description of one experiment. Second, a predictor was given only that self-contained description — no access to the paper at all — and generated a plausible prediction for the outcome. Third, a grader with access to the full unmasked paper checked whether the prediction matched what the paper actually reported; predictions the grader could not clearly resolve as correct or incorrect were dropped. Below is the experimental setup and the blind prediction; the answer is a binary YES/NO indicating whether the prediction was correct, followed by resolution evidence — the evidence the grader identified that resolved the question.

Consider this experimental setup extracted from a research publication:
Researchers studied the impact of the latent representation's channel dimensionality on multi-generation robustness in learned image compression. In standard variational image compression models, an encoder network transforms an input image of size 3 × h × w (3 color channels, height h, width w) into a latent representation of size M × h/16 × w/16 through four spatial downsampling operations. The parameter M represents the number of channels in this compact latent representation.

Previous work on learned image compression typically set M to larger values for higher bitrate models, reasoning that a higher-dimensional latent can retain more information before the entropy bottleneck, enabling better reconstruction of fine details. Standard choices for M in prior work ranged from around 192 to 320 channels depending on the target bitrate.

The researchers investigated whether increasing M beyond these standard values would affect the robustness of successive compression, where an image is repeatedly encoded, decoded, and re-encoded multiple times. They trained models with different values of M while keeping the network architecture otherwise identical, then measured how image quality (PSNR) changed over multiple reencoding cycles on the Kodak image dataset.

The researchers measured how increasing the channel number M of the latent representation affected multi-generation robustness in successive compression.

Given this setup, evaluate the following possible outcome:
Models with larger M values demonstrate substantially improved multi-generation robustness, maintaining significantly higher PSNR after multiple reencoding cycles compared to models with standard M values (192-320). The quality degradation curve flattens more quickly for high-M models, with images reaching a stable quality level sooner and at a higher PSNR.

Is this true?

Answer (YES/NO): NO